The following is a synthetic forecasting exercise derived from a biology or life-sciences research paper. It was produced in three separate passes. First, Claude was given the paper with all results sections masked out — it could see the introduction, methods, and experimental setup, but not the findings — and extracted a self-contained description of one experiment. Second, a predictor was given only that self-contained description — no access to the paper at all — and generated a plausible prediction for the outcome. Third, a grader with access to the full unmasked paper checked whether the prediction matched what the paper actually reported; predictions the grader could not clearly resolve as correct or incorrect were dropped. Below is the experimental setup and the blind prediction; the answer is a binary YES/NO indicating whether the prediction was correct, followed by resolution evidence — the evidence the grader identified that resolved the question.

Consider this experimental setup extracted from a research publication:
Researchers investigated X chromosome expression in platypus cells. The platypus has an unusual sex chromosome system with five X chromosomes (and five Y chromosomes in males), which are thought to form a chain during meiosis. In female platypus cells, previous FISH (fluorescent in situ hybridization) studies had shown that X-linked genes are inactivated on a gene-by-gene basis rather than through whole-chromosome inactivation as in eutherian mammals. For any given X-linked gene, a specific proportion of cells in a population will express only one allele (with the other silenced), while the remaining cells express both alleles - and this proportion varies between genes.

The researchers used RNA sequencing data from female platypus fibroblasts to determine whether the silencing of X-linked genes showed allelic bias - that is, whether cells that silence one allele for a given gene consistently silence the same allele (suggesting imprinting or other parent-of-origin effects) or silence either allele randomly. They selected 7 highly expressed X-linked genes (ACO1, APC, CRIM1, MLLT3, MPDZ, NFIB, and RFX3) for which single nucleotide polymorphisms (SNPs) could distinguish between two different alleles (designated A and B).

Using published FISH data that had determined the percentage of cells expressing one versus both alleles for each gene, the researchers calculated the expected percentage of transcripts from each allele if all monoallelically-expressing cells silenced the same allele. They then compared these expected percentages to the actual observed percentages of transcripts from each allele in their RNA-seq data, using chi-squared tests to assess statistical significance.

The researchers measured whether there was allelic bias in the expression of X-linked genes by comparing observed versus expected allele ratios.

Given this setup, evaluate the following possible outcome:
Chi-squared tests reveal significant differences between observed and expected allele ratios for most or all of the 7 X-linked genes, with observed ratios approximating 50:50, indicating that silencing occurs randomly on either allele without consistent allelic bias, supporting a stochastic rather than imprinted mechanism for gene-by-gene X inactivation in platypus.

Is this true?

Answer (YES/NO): YES